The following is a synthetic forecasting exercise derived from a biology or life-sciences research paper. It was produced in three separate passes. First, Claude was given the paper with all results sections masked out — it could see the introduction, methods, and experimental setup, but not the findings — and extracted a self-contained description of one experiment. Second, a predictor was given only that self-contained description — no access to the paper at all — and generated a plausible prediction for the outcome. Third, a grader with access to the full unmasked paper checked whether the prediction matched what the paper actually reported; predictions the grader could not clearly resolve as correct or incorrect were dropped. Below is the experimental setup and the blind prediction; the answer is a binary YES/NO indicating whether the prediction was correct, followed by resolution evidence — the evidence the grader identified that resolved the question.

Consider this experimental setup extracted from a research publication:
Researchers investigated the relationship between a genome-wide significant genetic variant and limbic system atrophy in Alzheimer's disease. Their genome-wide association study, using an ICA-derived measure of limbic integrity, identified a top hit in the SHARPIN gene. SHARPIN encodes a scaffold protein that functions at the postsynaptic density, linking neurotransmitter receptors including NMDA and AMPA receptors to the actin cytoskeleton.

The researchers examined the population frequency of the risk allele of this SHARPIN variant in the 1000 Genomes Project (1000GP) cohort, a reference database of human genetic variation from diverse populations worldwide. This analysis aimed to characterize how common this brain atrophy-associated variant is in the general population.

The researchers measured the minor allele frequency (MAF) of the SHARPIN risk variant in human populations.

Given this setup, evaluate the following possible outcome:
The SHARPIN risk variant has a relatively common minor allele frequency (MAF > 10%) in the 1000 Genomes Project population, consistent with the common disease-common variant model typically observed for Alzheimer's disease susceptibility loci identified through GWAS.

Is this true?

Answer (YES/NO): NO